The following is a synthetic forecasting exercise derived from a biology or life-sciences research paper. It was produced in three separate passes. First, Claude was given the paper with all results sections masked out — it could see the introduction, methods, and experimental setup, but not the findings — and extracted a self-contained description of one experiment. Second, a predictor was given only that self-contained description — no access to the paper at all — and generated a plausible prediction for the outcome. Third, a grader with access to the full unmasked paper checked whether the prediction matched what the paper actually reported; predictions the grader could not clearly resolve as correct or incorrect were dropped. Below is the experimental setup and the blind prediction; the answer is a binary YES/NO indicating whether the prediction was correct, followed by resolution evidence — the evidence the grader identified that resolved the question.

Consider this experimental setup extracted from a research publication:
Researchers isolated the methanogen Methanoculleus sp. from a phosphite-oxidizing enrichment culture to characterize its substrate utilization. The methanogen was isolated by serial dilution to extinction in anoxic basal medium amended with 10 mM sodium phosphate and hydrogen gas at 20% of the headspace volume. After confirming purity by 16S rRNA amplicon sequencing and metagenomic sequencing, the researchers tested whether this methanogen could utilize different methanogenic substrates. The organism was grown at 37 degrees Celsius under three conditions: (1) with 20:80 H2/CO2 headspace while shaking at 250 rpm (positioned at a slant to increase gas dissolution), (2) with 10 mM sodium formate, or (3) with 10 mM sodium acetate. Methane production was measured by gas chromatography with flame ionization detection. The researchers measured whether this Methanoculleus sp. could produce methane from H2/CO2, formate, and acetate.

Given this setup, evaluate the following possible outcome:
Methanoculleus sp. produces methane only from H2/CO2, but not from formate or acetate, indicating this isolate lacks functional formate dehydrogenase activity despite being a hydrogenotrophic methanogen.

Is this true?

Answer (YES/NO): NO